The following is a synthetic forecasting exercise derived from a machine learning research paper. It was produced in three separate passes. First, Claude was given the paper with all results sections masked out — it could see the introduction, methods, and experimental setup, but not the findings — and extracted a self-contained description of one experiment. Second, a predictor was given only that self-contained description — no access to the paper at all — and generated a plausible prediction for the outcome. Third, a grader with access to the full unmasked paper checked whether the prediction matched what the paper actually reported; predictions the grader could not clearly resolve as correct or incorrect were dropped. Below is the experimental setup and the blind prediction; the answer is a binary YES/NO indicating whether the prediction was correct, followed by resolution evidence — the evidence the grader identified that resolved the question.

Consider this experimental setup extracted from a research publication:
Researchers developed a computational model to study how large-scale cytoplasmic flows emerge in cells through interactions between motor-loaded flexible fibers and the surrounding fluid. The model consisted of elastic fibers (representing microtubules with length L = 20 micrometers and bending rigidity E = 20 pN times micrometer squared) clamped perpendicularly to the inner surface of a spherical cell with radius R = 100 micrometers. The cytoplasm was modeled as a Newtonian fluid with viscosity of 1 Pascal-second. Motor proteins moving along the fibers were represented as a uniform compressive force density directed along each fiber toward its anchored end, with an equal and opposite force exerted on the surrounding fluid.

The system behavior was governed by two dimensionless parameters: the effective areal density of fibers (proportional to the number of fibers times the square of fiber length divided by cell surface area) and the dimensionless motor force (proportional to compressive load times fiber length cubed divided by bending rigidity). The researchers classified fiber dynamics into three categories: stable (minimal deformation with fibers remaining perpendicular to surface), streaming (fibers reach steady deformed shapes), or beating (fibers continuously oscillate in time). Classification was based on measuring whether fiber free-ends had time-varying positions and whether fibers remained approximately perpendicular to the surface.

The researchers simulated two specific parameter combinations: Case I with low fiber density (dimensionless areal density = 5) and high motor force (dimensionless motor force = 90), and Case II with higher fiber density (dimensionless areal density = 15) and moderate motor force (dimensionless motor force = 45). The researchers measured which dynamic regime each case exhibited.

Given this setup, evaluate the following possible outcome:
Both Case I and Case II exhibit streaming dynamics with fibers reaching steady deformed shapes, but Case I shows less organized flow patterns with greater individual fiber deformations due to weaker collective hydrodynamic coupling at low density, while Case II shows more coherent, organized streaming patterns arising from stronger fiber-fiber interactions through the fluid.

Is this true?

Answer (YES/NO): NO